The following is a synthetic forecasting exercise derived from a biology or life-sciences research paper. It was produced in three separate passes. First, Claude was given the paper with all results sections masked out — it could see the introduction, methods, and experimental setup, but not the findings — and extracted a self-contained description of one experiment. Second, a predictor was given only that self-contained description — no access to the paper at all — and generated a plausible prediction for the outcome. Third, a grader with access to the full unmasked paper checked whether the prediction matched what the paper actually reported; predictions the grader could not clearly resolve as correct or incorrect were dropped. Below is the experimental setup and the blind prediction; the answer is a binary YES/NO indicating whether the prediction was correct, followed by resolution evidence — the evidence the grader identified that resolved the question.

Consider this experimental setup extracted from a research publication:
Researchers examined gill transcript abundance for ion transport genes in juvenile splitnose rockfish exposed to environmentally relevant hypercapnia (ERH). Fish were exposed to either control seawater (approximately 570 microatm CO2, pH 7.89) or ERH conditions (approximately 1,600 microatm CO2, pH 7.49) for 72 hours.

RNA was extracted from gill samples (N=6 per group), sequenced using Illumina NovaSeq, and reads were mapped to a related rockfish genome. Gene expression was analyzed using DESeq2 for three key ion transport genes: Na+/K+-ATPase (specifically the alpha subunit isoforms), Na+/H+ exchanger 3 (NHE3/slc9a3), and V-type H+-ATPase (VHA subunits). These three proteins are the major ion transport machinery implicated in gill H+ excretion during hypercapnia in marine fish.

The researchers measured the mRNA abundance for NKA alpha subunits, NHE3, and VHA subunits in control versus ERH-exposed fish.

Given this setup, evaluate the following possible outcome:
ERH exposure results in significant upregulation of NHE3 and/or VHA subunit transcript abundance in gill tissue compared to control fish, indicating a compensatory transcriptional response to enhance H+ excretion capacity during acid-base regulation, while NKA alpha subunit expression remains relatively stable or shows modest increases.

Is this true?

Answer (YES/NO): NO